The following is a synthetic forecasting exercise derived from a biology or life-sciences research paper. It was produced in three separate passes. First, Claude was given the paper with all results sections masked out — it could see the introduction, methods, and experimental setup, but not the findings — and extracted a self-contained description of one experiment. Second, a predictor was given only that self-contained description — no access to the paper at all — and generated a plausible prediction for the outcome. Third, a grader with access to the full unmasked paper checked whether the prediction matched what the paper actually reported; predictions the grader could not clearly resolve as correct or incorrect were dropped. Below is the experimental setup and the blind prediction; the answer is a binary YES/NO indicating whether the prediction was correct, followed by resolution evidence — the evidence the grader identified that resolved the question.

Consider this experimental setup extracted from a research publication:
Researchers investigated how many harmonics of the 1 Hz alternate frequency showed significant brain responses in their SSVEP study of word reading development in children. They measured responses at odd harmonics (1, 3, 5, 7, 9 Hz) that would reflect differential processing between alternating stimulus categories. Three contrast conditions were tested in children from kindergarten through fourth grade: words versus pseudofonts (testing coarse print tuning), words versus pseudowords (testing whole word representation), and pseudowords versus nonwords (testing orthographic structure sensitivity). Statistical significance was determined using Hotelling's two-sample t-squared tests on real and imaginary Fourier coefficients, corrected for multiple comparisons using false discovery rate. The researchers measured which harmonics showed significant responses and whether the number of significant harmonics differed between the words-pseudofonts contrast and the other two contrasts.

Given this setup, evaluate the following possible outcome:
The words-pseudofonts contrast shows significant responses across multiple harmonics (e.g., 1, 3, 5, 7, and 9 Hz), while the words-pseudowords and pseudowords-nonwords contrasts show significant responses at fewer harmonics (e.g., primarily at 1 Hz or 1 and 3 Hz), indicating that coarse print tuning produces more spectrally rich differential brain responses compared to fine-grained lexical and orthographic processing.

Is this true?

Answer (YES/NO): YES